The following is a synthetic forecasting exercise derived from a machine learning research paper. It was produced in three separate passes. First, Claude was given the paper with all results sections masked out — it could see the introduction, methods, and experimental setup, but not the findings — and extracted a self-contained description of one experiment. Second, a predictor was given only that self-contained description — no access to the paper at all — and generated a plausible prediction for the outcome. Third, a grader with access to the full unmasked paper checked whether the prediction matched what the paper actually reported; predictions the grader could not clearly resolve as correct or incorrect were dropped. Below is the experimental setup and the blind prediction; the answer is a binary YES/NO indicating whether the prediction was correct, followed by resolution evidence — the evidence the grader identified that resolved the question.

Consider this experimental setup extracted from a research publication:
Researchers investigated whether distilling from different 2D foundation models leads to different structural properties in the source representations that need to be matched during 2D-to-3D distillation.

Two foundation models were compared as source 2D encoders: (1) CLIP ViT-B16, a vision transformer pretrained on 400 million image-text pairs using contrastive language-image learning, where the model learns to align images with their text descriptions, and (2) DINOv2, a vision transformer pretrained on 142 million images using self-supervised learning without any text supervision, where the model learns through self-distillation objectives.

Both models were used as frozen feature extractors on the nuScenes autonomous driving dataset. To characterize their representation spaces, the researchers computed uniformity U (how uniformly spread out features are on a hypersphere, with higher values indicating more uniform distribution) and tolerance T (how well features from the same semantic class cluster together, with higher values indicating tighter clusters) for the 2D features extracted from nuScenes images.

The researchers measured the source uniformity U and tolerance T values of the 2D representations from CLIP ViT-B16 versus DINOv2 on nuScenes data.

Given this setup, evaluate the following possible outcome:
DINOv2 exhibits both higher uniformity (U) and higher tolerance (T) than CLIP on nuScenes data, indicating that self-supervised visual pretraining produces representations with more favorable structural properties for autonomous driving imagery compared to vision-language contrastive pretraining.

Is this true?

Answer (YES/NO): NO